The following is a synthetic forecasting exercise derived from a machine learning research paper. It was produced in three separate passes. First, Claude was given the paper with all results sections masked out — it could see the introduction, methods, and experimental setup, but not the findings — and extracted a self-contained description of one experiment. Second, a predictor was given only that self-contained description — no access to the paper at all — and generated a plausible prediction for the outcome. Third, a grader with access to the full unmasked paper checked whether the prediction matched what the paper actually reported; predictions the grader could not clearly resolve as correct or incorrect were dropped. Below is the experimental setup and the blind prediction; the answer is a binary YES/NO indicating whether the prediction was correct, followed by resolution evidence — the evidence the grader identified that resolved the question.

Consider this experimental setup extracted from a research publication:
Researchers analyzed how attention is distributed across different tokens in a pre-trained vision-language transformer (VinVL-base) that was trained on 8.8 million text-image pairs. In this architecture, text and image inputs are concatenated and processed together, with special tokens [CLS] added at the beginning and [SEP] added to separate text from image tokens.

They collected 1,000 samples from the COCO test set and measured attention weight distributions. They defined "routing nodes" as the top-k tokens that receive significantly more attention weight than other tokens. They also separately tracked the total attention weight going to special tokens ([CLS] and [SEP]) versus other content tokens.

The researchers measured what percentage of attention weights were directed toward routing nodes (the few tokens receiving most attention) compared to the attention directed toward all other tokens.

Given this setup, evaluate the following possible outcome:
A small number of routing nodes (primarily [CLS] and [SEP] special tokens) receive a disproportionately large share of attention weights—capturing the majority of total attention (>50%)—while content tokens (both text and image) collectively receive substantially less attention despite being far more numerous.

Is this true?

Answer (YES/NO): YES